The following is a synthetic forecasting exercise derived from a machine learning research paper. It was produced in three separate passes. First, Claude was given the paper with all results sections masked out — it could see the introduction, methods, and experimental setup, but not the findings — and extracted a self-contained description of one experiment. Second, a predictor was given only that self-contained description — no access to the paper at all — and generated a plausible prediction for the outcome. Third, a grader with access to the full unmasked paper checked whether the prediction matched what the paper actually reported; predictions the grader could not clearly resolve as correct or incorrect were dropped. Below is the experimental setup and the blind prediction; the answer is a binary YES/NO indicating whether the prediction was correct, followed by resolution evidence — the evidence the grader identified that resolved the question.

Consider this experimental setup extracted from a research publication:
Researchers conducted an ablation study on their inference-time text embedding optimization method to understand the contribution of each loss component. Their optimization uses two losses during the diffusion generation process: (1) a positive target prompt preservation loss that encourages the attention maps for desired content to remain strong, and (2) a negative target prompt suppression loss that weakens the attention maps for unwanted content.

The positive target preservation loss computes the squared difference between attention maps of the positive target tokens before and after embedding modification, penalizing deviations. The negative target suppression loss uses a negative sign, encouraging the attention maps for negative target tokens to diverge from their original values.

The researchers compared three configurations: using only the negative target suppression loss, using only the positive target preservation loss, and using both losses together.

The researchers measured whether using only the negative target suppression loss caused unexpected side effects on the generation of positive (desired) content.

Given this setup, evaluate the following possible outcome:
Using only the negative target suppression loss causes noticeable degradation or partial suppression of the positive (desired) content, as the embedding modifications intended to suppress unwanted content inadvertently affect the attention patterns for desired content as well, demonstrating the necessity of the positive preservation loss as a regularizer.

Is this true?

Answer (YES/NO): YES